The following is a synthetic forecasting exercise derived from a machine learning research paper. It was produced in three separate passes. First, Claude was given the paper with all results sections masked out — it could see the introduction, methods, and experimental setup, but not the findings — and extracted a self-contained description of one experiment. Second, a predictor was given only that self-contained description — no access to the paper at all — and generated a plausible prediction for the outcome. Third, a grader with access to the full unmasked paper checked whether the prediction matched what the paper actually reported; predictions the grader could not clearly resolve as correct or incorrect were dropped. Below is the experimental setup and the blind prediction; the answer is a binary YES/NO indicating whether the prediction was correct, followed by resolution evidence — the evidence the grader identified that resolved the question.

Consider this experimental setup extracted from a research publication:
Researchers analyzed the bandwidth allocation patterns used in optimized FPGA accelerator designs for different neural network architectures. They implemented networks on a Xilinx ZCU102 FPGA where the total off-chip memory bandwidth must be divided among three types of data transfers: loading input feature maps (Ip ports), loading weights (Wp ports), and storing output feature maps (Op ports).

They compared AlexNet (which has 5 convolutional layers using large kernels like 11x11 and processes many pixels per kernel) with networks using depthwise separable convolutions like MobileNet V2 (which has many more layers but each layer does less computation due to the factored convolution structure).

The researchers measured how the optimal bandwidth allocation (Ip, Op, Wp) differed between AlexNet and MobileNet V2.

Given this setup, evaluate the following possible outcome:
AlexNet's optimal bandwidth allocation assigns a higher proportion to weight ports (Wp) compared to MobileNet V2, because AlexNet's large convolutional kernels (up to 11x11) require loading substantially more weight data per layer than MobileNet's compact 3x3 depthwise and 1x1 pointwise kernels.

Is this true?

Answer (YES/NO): NO